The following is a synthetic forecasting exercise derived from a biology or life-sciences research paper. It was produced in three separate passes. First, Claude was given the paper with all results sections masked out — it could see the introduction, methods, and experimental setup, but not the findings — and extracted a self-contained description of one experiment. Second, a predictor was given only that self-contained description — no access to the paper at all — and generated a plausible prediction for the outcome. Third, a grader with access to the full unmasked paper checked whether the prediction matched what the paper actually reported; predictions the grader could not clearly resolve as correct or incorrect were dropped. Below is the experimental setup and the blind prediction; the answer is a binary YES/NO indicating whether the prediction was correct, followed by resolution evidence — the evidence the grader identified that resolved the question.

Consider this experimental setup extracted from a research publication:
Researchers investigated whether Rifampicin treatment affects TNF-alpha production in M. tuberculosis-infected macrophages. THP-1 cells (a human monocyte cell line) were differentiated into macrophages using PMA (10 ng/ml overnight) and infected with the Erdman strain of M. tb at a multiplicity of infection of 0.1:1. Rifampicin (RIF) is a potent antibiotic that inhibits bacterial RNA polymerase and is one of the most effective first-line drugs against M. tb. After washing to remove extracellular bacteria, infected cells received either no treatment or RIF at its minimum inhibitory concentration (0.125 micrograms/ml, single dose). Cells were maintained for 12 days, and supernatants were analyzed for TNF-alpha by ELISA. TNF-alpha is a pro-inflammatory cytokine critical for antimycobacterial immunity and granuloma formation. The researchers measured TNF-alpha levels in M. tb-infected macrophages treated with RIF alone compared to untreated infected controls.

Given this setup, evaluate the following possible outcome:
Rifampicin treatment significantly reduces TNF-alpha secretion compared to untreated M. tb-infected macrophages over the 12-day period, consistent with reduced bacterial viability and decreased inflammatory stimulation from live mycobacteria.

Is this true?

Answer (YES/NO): YES